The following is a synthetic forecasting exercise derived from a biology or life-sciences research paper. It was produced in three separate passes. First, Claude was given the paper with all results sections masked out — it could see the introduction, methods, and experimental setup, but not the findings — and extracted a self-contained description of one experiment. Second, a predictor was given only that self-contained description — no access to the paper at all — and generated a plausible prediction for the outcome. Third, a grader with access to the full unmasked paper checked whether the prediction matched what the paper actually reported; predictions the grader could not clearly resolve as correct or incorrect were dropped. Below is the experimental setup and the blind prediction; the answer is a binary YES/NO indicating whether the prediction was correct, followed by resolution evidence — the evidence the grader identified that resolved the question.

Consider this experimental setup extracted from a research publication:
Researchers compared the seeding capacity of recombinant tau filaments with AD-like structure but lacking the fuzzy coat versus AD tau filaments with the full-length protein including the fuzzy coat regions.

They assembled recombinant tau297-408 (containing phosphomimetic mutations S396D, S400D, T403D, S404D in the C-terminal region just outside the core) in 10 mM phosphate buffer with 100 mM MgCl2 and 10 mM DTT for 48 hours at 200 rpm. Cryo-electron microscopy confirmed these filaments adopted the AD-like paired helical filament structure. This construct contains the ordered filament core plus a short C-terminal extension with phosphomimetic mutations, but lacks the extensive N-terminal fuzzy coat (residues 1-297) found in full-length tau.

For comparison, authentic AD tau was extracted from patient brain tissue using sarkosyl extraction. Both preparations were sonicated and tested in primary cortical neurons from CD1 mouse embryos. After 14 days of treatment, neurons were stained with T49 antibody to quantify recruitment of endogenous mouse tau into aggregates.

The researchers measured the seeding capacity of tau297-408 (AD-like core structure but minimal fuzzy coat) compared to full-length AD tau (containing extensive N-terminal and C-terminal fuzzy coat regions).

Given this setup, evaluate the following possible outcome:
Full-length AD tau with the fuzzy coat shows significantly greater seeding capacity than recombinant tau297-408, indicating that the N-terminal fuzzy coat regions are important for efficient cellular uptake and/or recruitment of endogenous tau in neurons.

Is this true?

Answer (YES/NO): YES